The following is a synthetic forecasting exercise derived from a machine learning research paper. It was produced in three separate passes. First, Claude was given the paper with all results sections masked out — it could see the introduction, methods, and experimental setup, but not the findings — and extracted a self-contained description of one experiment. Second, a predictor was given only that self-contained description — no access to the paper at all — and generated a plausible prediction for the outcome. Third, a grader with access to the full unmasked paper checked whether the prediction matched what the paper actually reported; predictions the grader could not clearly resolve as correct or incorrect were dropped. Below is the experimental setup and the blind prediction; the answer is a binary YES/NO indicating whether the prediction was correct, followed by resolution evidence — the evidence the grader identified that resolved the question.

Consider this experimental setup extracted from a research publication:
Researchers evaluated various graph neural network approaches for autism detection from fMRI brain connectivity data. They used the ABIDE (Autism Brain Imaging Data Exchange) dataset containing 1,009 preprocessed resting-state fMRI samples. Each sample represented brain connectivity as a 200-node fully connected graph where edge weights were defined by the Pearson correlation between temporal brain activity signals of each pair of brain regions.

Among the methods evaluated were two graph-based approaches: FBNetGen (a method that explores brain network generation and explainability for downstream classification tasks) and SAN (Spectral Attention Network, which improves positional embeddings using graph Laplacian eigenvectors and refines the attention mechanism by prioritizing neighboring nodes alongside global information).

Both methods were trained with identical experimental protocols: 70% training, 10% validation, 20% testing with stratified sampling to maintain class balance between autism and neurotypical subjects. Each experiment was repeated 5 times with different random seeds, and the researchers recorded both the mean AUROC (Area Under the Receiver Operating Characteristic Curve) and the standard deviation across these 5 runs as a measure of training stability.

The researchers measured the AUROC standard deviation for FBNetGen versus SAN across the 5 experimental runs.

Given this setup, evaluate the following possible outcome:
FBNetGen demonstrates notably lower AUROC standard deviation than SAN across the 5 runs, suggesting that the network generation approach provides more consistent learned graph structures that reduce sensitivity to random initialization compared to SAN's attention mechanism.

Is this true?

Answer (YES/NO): YES